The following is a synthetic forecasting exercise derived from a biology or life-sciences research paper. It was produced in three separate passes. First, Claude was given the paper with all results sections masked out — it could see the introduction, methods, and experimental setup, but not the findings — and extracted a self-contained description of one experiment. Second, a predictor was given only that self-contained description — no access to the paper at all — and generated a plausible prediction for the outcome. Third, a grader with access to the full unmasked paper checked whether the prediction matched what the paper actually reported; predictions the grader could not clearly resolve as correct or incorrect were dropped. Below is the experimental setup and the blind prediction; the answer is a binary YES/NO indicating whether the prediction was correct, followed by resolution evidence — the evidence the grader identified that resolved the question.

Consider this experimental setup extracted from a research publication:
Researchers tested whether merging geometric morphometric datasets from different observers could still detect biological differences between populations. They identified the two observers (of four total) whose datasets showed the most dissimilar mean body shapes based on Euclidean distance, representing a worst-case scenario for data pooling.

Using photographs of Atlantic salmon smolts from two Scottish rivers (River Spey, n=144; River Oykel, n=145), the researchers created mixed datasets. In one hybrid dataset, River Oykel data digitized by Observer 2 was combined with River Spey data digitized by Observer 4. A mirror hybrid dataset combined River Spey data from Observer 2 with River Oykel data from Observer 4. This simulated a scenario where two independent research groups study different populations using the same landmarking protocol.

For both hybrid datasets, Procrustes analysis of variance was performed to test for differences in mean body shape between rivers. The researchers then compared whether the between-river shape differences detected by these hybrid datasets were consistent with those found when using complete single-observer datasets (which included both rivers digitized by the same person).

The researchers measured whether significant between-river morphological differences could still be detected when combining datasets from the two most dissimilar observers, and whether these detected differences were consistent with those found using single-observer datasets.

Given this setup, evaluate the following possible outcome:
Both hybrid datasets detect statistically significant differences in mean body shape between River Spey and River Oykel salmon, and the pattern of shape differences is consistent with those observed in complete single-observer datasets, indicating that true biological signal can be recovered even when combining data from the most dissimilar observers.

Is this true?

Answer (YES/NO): YES